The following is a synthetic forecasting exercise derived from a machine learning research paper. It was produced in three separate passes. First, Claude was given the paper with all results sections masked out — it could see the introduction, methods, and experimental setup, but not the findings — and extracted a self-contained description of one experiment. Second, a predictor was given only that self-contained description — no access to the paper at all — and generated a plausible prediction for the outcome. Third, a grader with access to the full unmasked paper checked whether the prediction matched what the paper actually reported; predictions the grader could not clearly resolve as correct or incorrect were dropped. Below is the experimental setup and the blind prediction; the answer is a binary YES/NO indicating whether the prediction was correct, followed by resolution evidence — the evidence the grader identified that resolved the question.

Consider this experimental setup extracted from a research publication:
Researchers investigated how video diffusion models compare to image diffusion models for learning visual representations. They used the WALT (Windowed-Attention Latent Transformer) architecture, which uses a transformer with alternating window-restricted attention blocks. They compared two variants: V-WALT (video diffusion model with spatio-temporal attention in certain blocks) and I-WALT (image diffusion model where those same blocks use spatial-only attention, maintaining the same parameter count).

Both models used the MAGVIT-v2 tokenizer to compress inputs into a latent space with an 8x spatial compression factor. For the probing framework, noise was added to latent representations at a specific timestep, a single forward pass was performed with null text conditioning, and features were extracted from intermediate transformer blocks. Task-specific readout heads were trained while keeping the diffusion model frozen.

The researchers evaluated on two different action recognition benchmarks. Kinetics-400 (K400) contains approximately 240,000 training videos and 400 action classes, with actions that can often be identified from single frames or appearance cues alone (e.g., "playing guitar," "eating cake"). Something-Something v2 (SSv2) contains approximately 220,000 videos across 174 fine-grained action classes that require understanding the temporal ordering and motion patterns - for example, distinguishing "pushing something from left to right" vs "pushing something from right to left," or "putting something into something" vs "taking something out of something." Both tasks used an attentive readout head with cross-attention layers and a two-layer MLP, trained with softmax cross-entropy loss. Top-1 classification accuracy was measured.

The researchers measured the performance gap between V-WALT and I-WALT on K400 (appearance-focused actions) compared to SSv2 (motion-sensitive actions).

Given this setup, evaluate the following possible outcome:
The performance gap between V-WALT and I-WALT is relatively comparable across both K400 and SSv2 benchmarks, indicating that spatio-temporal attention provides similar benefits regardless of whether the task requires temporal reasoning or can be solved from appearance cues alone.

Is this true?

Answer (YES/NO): NO